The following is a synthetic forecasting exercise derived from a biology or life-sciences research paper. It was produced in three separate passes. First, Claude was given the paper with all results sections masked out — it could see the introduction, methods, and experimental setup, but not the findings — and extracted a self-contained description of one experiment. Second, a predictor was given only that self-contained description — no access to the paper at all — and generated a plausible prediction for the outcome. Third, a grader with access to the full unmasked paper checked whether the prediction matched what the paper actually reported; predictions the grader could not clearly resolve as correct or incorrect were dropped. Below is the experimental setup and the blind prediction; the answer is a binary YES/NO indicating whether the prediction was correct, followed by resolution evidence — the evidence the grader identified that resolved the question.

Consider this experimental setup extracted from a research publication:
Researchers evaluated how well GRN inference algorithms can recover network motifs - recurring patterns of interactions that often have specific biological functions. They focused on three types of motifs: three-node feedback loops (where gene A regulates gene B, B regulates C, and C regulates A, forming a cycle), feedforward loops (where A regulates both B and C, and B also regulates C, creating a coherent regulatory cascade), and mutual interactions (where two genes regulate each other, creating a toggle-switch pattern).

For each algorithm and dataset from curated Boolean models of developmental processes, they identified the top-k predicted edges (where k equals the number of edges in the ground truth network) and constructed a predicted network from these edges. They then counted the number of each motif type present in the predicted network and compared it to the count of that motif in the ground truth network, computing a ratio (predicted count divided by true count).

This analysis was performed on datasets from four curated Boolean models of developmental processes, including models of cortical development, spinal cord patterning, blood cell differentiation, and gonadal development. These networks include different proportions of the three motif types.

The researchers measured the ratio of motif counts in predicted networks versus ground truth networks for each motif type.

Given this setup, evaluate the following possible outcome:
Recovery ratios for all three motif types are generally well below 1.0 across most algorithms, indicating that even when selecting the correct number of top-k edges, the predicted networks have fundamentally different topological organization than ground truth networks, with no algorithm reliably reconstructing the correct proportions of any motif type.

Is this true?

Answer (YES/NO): NO